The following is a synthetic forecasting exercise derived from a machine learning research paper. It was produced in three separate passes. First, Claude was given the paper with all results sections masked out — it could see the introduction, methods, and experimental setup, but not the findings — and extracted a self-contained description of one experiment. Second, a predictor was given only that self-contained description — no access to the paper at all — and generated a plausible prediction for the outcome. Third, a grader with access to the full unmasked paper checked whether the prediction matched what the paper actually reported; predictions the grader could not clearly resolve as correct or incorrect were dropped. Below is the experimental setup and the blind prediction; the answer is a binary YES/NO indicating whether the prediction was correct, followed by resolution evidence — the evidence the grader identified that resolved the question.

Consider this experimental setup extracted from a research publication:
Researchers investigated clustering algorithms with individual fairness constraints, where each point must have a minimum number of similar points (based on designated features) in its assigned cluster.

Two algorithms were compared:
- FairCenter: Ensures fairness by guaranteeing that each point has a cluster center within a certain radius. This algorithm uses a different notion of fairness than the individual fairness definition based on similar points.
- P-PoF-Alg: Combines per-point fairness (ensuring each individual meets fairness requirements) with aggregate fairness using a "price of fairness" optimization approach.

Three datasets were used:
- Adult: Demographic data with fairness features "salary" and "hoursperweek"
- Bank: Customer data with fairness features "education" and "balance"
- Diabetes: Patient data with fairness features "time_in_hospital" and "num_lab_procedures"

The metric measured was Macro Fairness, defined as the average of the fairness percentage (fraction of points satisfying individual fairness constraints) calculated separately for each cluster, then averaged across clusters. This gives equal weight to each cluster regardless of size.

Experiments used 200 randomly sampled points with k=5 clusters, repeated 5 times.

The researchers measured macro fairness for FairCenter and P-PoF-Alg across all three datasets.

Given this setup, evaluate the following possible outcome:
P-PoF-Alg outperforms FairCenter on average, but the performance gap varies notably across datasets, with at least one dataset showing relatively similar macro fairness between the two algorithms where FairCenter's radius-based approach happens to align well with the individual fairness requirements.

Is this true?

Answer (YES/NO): NO